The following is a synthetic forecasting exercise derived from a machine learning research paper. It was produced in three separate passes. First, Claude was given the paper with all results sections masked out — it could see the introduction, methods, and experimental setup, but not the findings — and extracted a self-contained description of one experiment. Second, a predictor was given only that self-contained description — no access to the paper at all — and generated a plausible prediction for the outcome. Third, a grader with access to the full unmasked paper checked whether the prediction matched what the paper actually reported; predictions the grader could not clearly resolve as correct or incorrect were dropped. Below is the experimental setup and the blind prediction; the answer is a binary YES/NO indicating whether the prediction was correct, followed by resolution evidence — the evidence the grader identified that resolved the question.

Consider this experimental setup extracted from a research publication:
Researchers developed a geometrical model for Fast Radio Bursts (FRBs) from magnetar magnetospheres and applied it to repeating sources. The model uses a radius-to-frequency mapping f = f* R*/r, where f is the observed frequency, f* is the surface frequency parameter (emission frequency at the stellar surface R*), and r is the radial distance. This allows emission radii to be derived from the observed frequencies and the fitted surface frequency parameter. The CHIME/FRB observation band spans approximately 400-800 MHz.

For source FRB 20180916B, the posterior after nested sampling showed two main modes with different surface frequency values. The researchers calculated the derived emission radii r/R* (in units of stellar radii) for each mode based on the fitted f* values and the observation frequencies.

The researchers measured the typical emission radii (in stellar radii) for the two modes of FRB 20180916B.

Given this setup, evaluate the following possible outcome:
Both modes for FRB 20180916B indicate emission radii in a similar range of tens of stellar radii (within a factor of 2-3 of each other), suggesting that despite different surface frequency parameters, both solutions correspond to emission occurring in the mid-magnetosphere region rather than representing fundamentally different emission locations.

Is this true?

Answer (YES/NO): NO